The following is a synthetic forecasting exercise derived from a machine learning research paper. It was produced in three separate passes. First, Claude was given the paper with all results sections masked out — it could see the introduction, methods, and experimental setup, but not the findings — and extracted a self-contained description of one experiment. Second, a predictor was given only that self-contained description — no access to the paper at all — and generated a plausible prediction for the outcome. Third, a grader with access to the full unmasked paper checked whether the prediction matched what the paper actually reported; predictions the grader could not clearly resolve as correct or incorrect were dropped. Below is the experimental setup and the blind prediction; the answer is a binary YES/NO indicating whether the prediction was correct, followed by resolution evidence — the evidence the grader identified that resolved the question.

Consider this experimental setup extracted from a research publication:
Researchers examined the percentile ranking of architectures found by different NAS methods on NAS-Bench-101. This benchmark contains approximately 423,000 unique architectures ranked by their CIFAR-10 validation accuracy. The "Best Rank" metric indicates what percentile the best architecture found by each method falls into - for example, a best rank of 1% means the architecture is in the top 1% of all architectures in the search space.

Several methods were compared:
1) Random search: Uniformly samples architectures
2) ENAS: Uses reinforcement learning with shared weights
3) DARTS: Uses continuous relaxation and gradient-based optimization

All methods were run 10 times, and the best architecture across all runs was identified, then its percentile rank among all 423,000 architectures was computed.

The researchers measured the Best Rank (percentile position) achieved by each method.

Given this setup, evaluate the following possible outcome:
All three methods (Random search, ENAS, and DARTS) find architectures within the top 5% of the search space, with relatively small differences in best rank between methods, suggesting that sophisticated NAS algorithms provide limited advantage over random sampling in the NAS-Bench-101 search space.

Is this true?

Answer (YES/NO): NO